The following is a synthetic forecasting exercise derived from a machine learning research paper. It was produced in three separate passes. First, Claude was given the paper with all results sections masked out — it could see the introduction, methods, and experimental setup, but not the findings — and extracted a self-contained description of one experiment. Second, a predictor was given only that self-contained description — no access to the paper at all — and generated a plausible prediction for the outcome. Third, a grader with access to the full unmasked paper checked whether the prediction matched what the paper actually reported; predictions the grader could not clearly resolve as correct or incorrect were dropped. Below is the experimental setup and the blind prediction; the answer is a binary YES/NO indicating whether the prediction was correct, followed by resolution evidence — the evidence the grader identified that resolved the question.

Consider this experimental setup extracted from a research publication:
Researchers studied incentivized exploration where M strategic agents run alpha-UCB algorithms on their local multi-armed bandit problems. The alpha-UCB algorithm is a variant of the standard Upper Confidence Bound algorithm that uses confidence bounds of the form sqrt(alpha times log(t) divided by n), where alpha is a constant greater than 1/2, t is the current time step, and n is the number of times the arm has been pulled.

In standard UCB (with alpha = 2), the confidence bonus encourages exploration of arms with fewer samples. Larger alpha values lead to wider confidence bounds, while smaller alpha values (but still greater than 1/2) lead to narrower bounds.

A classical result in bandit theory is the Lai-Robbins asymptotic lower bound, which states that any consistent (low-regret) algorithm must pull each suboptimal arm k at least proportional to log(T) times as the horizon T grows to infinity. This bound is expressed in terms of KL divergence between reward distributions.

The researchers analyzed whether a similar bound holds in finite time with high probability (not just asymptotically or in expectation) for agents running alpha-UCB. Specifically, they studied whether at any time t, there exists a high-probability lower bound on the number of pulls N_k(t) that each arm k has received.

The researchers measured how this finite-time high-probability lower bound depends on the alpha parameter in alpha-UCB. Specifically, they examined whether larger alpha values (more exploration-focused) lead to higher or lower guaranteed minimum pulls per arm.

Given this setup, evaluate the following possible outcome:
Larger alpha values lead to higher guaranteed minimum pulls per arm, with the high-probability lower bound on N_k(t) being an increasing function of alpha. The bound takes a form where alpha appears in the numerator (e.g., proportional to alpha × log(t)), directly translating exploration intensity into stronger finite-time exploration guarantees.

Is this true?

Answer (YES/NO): NO